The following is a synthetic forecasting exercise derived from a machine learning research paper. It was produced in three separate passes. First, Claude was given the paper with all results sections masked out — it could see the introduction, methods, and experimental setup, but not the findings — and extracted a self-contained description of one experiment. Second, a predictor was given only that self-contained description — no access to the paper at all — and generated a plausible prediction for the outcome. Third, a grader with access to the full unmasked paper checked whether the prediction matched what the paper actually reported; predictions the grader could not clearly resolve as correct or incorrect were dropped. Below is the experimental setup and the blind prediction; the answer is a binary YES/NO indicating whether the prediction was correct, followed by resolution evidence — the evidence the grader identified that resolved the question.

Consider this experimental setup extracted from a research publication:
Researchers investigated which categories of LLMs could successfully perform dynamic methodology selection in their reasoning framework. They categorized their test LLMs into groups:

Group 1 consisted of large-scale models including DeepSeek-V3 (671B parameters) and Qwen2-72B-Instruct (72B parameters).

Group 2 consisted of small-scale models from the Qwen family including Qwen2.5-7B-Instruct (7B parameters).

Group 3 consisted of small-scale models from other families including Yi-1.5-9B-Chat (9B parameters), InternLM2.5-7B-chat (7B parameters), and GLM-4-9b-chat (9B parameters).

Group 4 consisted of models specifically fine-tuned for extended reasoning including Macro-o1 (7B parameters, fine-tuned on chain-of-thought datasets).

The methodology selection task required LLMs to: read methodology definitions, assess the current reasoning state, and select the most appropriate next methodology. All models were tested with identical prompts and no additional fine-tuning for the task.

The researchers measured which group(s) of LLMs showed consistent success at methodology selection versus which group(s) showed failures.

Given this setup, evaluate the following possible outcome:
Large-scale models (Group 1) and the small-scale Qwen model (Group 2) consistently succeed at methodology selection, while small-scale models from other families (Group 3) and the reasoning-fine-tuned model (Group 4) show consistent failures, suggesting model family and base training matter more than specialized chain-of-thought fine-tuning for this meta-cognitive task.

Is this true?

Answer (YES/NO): NO